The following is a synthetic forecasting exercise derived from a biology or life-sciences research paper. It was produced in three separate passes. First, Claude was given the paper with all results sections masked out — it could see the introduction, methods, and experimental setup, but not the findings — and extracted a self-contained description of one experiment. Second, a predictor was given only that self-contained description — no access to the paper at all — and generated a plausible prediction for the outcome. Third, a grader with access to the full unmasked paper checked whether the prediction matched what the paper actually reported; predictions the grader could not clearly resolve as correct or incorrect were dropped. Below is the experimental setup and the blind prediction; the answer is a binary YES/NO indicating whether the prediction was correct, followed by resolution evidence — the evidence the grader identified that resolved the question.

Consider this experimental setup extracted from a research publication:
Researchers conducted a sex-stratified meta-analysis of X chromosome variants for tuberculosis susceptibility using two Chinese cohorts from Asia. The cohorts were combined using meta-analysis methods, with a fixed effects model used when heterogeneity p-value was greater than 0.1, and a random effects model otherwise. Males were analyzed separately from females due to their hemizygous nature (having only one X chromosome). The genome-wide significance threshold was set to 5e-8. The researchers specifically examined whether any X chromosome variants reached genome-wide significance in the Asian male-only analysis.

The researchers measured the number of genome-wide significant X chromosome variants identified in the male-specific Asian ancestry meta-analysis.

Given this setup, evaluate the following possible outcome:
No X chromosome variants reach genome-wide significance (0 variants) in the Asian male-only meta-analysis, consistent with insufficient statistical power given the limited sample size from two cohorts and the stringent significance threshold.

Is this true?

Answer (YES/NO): NO